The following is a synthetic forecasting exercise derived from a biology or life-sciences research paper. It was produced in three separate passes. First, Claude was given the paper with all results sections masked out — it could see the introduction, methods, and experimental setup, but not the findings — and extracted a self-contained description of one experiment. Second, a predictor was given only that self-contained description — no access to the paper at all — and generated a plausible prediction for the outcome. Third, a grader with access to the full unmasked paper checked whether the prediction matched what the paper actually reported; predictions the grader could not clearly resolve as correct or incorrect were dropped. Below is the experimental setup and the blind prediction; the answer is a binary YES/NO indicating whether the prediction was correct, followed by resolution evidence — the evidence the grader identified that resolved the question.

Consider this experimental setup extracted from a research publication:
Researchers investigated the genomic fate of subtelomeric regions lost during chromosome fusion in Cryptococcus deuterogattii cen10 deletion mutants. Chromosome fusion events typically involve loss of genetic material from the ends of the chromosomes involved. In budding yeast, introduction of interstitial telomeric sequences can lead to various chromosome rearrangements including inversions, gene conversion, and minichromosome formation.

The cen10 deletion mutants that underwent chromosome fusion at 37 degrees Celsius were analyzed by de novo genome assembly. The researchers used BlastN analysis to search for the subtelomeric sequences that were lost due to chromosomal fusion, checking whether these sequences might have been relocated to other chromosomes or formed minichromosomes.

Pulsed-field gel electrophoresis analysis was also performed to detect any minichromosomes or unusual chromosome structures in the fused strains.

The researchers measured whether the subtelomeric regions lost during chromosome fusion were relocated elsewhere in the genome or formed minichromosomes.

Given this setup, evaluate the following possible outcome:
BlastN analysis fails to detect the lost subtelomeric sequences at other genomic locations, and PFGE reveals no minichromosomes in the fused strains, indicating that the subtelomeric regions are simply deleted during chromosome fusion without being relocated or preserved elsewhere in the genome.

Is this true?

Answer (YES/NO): YES